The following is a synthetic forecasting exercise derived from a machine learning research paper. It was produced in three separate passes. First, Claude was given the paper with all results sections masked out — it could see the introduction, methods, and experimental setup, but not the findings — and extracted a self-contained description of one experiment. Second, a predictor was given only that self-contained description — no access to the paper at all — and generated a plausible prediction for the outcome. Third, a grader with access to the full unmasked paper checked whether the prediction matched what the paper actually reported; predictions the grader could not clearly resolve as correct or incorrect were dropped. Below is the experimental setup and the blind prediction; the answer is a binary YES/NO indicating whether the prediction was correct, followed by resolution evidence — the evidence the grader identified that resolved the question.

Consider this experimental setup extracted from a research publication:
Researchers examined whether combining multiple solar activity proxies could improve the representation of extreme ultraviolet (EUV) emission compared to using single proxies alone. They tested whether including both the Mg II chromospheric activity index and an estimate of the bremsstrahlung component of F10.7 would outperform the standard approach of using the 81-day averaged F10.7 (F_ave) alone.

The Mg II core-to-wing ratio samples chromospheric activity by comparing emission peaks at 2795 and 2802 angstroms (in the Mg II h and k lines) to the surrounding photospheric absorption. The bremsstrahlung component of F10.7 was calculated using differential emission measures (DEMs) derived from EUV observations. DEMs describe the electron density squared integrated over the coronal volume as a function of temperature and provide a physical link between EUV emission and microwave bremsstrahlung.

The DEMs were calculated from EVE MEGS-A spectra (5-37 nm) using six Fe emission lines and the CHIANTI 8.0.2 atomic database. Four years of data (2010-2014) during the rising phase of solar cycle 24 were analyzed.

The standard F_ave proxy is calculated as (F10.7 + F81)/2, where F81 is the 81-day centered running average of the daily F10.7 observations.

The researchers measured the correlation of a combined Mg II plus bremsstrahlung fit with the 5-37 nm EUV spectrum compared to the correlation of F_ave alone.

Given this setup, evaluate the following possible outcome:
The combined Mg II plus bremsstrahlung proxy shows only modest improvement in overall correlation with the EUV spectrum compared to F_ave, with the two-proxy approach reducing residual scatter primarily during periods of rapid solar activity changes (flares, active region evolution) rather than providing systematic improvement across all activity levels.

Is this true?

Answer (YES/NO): NO